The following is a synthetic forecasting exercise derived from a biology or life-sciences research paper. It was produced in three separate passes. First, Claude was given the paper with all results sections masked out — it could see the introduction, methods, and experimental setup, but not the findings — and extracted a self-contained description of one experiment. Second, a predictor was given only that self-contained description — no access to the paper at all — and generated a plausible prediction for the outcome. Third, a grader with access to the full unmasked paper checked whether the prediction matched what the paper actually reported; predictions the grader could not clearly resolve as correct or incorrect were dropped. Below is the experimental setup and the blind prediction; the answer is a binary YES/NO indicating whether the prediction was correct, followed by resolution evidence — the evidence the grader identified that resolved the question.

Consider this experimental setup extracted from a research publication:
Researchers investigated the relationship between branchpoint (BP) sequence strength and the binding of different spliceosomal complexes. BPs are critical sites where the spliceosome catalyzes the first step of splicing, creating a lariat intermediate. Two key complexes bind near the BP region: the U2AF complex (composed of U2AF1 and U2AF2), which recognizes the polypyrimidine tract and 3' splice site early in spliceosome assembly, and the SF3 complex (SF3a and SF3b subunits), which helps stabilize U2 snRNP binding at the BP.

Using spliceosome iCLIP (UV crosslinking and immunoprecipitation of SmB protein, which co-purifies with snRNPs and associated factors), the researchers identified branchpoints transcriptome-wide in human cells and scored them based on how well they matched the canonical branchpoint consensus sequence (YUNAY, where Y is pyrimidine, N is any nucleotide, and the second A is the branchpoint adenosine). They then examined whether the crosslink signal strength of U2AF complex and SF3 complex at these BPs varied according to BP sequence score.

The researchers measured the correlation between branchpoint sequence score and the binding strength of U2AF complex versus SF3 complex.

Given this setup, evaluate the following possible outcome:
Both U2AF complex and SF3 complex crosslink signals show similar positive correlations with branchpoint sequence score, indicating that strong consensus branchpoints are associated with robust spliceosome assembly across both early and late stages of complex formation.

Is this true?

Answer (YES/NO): NO